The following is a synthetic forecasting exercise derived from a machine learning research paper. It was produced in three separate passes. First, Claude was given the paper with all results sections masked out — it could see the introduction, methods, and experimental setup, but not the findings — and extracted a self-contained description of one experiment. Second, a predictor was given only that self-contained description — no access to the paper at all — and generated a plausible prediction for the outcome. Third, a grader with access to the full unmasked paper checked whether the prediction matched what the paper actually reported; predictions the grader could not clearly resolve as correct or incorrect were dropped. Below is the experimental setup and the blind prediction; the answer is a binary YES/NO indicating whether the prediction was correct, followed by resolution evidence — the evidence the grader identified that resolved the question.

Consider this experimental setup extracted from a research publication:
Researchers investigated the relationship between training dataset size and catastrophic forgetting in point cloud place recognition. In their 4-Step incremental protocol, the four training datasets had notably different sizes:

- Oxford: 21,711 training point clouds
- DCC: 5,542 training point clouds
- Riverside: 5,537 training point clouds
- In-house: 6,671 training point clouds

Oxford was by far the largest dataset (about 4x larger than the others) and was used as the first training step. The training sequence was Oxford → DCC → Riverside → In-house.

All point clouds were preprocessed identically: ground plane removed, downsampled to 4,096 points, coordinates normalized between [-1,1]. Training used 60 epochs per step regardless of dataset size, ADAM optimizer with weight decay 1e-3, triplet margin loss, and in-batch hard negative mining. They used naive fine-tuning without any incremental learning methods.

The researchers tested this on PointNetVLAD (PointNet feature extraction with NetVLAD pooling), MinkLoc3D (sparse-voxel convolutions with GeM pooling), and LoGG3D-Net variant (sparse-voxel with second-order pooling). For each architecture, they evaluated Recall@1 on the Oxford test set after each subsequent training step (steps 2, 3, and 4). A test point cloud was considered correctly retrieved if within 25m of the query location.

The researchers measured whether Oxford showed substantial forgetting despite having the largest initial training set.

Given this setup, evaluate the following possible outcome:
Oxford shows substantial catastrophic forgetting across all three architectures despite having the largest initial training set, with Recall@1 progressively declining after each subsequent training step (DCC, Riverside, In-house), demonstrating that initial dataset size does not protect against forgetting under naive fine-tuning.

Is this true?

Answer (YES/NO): YES